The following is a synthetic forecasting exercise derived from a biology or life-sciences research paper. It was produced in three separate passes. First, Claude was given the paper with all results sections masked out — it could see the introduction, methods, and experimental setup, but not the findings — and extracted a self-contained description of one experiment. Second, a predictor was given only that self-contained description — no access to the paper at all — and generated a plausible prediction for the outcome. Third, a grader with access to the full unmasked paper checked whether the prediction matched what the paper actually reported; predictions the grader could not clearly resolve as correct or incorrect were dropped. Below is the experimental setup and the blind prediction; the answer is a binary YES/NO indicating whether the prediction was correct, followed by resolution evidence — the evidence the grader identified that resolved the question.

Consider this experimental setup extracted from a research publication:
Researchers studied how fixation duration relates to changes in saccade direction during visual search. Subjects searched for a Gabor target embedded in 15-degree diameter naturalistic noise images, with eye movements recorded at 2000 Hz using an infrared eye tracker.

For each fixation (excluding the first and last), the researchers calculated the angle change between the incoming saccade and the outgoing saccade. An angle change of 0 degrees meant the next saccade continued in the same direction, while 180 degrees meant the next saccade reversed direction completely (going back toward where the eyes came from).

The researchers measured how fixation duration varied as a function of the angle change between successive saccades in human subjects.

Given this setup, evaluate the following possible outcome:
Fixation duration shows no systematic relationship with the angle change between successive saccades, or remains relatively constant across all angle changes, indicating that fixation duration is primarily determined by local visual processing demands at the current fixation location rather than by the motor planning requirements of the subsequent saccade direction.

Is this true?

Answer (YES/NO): NO